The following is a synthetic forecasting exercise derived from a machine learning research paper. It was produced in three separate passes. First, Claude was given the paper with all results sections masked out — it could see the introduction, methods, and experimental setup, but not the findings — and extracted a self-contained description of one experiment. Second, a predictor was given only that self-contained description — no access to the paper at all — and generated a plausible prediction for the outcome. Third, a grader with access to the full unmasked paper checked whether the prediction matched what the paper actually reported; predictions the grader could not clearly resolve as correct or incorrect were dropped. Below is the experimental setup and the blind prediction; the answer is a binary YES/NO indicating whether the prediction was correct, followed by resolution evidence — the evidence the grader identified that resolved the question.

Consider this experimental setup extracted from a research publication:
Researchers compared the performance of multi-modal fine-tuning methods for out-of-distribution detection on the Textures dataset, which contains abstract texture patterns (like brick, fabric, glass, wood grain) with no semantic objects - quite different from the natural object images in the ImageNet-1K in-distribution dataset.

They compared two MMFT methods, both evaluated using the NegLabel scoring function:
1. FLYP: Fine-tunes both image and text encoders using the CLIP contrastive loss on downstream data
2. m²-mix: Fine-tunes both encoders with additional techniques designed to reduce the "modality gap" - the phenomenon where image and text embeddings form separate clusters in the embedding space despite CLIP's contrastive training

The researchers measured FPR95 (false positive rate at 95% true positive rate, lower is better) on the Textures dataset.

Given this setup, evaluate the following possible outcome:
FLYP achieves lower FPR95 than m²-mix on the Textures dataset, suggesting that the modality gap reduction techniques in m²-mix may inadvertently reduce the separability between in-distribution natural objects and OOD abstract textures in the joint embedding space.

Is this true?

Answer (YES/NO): NO